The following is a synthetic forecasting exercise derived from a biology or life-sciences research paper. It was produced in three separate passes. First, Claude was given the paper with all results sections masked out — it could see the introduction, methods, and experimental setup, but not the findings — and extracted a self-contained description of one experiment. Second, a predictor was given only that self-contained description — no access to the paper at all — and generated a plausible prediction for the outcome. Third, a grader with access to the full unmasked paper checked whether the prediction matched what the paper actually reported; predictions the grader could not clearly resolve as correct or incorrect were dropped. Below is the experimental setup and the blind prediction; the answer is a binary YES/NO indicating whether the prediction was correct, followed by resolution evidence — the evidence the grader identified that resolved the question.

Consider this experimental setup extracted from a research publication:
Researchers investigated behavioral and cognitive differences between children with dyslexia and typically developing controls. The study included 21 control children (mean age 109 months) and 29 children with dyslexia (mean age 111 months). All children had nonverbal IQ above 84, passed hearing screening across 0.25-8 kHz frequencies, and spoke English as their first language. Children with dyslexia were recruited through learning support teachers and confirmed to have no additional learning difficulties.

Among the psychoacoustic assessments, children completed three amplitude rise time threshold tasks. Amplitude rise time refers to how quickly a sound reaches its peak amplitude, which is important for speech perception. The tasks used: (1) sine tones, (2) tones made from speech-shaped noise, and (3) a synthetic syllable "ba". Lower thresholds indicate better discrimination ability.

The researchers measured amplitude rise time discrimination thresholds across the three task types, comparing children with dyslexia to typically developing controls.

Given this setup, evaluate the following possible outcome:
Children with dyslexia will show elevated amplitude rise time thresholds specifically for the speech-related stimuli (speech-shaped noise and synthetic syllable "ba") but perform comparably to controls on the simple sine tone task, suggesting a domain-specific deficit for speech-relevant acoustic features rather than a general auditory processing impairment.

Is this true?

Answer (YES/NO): NO